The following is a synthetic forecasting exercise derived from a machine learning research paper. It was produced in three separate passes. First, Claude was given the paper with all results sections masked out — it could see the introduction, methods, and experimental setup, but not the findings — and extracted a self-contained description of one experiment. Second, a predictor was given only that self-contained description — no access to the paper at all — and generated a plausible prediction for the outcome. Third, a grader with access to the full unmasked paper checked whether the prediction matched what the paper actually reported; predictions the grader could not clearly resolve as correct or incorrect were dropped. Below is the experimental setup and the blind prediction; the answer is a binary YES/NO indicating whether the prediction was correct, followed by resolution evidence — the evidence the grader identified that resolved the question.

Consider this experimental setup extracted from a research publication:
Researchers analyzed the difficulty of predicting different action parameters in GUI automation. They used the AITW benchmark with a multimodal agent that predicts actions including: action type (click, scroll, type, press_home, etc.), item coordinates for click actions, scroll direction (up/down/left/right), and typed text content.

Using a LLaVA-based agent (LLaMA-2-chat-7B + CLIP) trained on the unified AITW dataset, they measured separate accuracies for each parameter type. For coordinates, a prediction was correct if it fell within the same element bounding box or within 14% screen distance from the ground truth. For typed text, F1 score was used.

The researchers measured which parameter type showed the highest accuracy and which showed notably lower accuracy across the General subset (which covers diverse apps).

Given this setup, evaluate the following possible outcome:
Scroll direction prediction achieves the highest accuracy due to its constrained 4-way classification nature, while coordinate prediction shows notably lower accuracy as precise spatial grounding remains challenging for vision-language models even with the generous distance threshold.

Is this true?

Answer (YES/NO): NO